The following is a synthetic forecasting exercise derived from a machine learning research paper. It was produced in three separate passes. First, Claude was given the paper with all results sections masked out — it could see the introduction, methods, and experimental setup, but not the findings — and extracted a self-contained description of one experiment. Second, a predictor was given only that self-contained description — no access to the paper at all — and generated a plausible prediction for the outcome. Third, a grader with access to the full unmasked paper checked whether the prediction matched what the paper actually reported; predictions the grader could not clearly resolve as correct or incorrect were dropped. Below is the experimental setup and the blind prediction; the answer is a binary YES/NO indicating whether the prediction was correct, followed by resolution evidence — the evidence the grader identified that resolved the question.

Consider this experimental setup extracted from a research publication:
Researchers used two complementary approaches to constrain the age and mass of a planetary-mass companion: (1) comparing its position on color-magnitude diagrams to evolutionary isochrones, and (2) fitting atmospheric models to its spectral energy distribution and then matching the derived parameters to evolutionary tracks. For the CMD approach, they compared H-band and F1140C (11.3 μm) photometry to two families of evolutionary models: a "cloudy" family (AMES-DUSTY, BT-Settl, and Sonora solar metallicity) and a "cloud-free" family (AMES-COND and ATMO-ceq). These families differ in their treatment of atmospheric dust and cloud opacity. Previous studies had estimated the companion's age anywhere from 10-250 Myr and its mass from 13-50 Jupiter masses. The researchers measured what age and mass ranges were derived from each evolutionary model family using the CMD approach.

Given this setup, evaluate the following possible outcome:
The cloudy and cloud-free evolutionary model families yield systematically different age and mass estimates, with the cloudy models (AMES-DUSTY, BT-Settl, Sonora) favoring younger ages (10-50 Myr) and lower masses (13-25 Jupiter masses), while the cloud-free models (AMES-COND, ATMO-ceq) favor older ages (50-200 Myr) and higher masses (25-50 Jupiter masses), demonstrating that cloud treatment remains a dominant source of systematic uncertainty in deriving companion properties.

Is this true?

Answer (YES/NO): NO